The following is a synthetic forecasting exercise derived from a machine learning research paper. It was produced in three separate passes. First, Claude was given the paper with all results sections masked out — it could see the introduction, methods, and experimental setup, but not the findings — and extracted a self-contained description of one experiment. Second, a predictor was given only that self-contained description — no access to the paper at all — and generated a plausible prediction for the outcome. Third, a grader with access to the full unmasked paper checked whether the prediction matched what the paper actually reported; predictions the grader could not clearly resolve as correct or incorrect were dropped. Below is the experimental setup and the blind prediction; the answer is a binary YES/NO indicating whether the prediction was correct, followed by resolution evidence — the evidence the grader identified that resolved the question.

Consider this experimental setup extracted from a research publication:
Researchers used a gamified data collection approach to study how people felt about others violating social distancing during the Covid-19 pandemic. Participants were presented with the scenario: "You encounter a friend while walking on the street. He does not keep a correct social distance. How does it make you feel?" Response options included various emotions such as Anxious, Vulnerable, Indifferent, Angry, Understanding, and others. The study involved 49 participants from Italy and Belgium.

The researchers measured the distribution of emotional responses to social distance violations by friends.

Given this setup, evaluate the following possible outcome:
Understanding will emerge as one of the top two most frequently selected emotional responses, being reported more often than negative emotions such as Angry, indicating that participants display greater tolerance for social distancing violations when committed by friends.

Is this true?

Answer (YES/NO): NO